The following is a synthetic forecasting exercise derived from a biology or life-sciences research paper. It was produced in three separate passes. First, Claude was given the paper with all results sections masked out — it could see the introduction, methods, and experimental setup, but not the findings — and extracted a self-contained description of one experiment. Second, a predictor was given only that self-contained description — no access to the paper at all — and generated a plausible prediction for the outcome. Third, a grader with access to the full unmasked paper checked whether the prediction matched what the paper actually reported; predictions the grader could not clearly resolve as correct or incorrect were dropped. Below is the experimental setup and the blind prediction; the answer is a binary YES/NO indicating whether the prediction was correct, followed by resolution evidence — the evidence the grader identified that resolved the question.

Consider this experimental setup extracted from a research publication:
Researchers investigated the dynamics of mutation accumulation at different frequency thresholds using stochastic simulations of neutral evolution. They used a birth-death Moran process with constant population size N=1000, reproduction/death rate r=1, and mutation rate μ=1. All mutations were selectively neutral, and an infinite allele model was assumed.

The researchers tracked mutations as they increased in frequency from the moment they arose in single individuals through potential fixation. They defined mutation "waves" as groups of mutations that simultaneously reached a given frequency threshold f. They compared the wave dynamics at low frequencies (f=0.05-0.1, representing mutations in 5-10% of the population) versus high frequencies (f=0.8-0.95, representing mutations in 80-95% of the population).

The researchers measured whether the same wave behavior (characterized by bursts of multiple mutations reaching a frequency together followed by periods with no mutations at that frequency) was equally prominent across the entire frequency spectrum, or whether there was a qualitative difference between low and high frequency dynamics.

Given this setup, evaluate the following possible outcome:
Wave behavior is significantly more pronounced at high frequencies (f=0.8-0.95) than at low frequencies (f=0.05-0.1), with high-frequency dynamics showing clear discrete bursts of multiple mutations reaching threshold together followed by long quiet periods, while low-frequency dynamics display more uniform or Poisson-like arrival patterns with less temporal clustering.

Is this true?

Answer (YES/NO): YES